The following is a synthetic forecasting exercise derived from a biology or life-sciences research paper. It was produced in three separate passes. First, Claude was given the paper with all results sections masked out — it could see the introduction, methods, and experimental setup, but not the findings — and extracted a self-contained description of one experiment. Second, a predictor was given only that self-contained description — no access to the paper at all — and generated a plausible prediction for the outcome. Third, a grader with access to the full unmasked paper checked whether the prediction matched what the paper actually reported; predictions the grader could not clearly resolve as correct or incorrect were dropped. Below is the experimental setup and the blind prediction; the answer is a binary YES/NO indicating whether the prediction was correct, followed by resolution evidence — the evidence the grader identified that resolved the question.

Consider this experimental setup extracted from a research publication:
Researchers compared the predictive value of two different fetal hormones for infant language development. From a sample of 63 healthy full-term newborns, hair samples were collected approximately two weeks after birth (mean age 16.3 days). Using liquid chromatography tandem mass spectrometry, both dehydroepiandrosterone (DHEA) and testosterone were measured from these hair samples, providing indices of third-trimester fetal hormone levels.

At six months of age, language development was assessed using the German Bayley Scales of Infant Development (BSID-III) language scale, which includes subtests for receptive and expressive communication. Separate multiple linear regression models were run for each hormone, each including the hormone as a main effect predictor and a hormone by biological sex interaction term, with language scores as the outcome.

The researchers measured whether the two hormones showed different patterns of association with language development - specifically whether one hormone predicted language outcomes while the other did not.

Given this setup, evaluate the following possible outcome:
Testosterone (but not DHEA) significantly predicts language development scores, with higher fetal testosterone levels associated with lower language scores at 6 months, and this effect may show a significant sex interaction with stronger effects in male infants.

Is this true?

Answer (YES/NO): NO